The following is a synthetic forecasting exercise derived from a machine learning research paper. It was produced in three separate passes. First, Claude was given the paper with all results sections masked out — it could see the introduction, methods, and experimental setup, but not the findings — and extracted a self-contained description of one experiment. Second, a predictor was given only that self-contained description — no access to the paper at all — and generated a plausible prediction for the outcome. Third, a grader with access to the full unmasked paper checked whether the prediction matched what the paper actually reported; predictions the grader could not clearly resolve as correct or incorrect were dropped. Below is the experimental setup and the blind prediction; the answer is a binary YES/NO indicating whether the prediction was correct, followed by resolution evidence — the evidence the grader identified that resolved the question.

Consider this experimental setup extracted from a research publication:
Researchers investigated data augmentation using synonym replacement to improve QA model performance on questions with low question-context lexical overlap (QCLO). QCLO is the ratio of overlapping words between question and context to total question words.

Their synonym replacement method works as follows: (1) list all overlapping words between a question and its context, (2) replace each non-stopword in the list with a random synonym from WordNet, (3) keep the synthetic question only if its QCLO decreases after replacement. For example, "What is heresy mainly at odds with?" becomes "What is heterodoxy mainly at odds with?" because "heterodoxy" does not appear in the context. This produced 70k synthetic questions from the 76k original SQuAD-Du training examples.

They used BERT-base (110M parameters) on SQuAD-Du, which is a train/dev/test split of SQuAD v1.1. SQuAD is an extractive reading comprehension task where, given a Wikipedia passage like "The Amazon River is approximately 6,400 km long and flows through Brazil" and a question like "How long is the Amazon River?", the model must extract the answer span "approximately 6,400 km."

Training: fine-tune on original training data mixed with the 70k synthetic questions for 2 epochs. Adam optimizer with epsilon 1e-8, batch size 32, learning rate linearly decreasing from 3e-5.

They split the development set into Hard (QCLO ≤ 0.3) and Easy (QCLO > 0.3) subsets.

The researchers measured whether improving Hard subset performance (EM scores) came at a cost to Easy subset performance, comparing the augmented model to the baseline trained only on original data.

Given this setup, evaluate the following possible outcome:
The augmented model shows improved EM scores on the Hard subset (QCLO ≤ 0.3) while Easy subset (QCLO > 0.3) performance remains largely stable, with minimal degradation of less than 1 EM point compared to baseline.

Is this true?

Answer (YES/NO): YES